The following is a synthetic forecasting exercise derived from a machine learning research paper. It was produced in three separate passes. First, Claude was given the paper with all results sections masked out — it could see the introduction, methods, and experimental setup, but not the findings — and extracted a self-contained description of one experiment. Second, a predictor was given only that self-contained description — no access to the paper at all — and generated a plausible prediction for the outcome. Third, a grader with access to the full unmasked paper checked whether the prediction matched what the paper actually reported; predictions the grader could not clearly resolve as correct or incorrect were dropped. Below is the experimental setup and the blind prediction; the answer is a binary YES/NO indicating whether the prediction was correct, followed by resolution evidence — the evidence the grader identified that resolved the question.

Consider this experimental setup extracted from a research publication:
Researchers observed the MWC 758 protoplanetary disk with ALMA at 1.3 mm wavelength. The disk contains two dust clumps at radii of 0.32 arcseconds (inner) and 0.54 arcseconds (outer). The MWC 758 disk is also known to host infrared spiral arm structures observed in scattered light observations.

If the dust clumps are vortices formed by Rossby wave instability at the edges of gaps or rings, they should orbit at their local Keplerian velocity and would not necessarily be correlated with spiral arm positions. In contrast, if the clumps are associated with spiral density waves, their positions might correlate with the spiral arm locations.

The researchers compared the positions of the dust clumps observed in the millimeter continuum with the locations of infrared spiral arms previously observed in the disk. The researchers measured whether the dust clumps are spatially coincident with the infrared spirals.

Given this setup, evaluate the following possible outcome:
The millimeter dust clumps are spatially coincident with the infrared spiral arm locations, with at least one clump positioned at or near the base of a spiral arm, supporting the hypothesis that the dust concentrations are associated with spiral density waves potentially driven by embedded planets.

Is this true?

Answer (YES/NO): NO